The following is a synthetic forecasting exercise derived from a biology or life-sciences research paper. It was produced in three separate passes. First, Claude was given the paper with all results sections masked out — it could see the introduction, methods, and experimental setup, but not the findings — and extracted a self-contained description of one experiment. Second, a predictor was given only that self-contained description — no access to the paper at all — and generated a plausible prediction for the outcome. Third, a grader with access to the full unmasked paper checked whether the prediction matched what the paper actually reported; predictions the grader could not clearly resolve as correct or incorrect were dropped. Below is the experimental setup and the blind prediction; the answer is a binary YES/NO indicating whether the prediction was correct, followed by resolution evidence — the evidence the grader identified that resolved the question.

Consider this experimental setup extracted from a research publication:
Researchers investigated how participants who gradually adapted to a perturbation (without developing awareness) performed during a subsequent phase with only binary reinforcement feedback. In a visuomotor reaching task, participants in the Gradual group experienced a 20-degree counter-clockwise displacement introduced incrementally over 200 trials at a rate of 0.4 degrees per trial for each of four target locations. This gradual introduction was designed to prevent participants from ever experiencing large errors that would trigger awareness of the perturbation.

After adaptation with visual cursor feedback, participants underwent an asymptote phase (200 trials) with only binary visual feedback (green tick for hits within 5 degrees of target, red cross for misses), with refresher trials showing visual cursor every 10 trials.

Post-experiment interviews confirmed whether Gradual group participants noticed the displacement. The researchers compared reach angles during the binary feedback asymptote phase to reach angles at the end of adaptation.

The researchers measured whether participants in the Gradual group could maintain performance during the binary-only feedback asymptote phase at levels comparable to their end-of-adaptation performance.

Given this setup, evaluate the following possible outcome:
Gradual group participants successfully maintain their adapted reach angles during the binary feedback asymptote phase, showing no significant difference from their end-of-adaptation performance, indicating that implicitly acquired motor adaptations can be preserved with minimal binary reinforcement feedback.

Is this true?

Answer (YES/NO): NO